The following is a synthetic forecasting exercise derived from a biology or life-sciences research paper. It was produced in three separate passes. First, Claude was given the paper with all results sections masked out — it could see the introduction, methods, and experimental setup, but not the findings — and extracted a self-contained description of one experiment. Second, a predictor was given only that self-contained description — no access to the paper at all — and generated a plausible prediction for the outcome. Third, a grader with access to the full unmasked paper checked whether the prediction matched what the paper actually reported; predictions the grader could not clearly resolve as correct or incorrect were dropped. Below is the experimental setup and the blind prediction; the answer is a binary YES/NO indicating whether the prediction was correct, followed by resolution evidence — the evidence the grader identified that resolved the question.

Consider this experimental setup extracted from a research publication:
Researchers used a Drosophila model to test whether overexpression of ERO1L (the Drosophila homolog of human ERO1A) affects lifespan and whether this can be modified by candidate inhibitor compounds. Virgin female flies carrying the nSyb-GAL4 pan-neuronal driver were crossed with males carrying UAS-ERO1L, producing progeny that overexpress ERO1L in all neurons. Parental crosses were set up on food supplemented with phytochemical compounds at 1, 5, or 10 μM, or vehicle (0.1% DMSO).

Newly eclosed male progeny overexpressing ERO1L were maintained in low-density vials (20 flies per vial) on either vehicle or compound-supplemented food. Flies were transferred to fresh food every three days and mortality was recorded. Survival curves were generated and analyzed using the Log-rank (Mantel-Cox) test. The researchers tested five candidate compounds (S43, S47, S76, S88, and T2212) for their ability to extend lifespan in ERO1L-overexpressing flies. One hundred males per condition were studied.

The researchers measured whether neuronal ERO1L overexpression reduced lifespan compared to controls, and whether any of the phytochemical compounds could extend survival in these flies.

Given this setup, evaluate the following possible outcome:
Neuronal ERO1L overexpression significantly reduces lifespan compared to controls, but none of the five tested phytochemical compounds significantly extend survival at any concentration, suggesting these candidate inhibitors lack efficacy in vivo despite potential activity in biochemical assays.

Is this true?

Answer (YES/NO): NO